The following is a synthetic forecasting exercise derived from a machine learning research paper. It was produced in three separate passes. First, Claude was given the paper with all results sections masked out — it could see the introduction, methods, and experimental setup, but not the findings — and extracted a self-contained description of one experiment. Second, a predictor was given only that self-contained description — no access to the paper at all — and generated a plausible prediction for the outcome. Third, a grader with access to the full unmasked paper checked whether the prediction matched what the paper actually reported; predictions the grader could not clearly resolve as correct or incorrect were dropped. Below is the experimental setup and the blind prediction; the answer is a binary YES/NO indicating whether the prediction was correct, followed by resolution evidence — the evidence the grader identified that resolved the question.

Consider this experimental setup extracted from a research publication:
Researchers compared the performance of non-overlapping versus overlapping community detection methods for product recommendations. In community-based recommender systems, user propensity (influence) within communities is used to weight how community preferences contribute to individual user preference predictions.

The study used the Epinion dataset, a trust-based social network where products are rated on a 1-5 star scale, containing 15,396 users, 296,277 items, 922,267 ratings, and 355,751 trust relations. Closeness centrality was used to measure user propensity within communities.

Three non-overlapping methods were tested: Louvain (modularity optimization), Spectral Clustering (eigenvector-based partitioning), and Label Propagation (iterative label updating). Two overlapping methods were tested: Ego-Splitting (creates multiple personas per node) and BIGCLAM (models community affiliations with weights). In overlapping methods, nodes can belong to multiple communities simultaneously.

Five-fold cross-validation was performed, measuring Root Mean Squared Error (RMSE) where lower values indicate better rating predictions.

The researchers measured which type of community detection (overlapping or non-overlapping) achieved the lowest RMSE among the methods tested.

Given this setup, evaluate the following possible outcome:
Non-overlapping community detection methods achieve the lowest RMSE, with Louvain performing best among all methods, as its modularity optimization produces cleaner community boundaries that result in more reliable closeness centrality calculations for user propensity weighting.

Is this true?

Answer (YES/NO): NO